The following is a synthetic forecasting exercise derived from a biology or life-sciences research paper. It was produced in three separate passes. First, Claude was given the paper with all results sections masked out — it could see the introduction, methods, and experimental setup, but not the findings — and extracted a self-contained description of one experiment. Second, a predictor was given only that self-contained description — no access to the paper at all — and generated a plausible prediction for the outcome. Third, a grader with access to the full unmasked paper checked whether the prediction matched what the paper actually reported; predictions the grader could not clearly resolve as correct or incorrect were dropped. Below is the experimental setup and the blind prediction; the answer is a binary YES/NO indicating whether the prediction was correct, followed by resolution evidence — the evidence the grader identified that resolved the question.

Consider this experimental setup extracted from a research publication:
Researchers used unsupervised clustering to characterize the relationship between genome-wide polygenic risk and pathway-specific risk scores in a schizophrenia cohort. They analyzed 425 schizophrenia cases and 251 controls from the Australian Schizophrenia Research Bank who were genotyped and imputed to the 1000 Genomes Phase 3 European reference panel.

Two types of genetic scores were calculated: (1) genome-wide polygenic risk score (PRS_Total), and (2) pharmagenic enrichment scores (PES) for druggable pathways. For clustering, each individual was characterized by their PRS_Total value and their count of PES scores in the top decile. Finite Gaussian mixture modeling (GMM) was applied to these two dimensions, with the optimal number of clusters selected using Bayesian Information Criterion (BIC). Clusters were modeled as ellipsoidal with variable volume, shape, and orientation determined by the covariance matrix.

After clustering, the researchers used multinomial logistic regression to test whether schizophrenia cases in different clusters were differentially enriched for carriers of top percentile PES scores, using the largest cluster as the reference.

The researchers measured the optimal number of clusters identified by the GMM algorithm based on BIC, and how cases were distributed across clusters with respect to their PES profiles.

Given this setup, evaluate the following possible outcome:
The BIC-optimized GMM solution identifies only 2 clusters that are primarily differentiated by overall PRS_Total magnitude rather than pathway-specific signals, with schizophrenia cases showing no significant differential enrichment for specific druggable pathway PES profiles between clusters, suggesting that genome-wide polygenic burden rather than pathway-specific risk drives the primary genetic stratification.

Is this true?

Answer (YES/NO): NO